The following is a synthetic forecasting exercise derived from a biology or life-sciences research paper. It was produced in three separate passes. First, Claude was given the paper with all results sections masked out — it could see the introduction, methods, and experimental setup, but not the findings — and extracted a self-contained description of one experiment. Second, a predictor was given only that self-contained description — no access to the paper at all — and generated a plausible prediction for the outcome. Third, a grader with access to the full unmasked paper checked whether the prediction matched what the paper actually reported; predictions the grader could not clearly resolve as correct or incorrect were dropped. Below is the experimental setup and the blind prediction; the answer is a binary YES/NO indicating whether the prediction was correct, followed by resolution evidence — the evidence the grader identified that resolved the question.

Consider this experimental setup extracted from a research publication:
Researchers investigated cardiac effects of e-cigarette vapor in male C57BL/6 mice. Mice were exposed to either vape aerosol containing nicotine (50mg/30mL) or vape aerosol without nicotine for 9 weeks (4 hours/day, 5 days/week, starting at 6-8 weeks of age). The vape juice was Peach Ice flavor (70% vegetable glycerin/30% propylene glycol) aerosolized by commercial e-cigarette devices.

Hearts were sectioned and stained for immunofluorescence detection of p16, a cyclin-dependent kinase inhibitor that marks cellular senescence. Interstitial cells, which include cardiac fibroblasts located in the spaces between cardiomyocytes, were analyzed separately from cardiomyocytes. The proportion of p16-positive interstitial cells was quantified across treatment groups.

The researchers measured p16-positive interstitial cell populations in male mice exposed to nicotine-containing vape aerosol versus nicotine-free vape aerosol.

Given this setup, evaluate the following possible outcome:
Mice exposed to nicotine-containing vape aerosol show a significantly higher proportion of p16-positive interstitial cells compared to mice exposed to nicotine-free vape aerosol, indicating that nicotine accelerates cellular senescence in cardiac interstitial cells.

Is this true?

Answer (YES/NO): YES